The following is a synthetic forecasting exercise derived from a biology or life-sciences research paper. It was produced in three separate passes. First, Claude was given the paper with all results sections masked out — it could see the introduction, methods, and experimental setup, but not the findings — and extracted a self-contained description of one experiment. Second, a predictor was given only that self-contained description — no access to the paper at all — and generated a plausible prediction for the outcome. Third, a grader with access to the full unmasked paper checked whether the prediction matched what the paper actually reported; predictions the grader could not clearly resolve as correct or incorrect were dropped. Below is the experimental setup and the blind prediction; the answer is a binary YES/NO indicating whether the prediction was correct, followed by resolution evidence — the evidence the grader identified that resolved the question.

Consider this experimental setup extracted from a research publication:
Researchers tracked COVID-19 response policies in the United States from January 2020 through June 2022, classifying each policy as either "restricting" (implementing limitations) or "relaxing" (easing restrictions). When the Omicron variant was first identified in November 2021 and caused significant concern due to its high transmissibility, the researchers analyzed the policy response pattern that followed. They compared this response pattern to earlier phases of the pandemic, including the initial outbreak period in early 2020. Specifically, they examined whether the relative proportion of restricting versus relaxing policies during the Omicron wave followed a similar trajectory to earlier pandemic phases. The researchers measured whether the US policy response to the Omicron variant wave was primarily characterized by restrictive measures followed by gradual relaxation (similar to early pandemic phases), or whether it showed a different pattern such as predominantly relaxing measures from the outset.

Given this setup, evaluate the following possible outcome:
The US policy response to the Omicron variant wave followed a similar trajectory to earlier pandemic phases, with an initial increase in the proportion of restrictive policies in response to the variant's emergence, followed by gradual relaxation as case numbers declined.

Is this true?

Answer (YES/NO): YES